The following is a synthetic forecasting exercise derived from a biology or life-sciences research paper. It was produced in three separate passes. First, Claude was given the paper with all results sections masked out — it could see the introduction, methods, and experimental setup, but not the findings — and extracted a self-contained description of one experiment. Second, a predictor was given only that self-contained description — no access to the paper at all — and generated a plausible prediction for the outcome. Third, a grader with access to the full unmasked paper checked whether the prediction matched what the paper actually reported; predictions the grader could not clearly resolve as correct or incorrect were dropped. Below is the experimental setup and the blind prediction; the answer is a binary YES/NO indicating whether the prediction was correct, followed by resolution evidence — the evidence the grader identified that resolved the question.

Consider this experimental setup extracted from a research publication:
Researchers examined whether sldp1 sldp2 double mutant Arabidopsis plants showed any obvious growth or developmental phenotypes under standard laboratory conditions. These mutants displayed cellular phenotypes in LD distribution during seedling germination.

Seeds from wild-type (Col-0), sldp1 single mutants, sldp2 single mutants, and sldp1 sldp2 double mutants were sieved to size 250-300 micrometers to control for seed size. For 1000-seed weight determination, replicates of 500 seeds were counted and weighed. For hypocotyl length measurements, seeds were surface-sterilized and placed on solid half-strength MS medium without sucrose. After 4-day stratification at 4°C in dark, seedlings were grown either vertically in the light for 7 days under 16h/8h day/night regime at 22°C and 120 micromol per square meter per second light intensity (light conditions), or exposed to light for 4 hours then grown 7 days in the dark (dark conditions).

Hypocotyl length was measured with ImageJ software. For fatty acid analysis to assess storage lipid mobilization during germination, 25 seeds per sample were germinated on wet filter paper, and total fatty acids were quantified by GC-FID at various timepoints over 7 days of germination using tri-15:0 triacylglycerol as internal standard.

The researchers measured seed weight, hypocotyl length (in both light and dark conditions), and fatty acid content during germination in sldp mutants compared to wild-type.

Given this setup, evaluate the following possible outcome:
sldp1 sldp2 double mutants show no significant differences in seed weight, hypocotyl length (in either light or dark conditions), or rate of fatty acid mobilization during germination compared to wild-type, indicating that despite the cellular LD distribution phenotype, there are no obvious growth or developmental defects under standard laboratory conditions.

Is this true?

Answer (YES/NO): NO